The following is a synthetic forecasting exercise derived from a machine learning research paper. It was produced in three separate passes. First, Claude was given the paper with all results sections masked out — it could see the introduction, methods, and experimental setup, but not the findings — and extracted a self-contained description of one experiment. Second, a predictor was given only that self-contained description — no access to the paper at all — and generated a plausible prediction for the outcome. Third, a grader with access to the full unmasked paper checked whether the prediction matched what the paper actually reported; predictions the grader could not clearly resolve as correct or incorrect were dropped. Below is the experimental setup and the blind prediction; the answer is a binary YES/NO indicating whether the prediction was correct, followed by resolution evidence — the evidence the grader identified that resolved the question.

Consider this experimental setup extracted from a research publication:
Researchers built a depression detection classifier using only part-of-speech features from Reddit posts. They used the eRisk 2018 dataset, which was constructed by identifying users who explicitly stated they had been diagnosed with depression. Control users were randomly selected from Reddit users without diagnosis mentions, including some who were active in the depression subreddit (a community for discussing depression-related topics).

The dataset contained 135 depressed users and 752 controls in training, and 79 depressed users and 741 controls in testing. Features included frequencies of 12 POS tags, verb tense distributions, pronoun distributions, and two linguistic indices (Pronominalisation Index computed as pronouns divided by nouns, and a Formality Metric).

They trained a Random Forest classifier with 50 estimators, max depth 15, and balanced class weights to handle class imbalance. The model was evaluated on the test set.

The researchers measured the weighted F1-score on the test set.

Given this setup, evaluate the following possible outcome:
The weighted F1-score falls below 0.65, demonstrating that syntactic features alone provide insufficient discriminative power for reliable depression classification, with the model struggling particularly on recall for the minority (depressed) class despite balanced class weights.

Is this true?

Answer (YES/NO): NO